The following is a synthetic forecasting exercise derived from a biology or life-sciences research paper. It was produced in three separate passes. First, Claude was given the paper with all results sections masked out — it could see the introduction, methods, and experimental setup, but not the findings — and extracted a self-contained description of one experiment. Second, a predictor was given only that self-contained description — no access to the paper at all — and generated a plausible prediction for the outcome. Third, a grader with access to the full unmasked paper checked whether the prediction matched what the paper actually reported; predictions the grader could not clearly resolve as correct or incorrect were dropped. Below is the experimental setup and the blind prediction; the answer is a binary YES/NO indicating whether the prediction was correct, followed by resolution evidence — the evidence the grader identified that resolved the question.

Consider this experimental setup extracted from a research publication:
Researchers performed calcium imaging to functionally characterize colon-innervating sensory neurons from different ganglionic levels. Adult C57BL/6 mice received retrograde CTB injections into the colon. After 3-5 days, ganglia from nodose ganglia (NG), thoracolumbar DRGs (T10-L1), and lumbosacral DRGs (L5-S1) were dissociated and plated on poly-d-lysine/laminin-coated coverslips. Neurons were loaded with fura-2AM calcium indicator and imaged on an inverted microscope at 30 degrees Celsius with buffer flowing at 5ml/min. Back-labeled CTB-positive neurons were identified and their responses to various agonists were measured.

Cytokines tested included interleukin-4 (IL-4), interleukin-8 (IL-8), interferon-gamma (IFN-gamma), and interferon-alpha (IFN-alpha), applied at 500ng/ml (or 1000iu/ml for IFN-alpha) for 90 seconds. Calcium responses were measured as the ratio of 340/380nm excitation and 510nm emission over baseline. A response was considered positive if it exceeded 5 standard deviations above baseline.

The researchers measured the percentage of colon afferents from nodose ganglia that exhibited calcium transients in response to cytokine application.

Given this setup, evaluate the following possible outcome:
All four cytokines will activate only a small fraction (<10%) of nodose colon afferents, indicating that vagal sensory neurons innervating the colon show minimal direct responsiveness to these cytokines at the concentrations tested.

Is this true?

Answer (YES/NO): NO